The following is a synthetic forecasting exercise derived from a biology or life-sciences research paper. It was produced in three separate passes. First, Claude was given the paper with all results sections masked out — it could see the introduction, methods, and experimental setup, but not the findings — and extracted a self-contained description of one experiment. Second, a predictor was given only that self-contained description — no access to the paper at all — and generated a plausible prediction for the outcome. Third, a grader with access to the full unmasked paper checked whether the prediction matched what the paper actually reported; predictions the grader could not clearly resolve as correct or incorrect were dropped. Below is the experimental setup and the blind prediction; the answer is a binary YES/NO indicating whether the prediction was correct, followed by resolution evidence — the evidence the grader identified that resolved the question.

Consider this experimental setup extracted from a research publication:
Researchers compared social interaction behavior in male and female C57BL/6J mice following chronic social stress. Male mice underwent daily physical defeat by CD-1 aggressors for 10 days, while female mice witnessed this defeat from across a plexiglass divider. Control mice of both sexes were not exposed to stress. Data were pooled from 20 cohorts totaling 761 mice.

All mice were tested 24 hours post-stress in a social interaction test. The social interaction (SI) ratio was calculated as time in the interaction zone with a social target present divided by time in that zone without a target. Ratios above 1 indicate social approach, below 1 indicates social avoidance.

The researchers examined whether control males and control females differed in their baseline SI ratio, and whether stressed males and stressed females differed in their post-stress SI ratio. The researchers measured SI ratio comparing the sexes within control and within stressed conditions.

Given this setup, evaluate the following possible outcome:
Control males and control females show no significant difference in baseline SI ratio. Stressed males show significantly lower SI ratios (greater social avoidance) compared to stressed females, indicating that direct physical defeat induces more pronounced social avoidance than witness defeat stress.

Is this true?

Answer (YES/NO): YES